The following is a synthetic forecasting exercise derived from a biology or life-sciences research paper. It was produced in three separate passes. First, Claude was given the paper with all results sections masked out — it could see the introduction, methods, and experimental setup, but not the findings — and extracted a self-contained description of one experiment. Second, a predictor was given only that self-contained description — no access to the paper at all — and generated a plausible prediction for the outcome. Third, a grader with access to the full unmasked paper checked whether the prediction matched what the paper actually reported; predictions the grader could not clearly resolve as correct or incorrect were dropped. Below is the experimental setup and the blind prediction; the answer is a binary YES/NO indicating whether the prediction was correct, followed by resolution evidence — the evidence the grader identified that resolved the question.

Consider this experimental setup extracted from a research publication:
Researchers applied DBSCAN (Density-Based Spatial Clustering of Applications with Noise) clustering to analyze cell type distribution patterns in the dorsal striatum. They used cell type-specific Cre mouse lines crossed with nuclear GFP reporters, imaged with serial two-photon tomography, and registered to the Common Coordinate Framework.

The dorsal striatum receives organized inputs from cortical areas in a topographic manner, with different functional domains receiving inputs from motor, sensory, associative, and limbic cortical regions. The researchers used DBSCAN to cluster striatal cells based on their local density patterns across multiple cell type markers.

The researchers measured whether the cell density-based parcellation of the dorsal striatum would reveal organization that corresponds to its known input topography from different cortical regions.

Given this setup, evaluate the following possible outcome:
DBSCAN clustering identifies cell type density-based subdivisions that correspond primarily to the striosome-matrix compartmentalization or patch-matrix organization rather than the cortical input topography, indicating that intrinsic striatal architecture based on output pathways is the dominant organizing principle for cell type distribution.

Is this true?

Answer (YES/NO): NO